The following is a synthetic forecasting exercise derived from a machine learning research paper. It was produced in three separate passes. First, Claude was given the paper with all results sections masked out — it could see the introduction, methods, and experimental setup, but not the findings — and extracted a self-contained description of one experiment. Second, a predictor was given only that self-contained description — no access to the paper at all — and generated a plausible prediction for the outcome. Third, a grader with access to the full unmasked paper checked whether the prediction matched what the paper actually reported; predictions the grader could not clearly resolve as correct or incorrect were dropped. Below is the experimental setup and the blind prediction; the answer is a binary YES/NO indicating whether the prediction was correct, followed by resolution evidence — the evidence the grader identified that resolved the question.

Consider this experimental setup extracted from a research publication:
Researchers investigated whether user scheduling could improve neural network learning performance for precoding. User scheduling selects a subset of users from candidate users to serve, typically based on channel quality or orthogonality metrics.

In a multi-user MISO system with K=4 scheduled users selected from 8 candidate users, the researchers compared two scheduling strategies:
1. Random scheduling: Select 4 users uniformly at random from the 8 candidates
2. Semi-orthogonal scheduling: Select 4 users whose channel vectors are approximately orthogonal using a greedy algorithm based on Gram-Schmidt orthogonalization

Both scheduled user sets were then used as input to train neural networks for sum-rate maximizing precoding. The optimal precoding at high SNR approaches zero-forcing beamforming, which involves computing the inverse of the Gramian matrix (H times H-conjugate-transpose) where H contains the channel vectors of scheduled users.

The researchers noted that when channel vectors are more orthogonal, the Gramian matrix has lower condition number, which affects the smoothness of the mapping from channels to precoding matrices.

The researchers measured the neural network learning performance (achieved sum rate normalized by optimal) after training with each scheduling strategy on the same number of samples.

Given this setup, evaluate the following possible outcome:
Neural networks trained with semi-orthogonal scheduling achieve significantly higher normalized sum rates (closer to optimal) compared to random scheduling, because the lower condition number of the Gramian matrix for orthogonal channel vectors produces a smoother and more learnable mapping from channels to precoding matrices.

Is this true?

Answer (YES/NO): NO